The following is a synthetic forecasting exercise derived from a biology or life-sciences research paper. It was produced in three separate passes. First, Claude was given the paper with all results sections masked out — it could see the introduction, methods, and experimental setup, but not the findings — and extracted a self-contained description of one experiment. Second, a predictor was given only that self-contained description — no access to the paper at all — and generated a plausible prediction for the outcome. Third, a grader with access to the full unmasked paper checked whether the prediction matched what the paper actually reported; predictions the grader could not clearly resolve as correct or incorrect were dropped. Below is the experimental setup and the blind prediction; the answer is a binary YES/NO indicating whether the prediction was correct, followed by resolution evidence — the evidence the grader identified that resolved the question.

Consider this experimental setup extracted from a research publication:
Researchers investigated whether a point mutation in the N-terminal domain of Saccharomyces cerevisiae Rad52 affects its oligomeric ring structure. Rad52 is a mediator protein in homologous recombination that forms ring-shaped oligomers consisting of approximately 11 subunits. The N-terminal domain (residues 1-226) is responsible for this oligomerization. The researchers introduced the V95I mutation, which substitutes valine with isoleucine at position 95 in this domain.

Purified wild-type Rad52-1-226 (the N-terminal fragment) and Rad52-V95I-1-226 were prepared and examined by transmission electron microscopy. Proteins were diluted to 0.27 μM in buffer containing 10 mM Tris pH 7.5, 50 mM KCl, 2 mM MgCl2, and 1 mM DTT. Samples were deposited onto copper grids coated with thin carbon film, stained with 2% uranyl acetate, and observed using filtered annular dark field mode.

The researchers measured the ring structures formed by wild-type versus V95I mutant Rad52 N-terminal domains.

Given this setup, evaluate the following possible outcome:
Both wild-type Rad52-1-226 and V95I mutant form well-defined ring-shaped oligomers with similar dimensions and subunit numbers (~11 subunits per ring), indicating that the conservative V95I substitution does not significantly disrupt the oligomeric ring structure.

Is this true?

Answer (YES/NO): NO